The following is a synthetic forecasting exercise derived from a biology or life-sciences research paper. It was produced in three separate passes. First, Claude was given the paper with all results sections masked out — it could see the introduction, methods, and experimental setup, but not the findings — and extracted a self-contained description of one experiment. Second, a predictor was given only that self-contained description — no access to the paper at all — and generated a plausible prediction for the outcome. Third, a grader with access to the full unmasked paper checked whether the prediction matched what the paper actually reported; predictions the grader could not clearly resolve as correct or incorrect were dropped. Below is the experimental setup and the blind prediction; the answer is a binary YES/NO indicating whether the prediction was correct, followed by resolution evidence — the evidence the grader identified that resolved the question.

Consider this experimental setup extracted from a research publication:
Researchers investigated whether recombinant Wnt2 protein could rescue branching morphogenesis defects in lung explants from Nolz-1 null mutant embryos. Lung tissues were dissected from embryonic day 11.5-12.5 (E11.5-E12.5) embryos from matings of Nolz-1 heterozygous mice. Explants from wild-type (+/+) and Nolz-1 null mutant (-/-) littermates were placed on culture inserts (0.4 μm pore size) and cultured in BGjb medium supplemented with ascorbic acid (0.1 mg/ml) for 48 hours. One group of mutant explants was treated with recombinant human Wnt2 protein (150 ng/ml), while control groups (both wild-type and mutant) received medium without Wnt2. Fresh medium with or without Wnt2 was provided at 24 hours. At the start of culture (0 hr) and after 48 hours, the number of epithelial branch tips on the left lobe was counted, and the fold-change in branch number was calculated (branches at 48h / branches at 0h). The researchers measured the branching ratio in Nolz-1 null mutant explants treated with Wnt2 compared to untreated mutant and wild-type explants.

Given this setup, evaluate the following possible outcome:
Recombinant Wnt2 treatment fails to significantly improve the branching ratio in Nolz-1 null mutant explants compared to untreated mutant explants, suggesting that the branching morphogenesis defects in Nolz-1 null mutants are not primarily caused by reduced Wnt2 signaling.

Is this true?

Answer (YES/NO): NO